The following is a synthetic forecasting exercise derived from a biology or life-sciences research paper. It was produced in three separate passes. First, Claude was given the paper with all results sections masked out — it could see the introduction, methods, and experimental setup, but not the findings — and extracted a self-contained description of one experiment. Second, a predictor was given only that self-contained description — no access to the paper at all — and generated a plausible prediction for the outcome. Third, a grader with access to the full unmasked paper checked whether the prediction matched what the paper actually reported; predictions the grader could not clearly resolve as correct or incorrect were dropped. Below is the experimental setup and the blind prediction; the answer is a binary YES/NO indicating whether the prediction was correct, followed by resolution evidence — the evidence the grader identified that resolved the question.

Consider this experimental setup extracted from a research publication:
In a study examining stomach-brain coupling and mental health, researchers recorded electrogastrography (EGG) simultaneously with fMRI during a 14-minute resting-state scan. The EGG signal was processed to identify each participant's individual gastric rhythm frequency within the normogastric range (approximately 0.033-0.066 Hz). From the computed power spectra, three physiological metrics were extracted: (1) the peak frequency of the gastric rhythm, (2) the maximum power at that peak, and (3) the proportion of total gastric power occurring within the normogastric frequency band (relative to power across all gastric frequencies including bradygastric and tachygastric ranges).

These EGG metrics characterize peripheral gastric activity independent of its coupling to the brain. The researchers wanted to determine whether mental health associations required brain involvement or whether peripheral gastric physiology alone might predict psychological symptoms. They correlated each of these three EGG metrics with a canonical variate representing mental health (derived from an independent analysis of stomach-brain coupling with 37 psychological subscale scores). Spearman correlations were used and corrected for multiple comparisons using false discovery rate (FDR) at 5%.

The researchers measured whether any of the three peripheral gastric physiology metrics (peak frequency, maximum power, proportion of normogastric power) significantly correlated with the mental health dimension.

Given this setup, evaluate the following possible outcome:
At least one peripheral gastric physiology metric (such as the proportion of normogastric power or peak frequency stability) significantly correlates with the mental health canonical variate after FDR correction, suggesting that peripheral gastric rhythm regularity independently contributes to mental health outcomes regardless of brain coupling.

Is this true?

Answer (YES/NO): NO